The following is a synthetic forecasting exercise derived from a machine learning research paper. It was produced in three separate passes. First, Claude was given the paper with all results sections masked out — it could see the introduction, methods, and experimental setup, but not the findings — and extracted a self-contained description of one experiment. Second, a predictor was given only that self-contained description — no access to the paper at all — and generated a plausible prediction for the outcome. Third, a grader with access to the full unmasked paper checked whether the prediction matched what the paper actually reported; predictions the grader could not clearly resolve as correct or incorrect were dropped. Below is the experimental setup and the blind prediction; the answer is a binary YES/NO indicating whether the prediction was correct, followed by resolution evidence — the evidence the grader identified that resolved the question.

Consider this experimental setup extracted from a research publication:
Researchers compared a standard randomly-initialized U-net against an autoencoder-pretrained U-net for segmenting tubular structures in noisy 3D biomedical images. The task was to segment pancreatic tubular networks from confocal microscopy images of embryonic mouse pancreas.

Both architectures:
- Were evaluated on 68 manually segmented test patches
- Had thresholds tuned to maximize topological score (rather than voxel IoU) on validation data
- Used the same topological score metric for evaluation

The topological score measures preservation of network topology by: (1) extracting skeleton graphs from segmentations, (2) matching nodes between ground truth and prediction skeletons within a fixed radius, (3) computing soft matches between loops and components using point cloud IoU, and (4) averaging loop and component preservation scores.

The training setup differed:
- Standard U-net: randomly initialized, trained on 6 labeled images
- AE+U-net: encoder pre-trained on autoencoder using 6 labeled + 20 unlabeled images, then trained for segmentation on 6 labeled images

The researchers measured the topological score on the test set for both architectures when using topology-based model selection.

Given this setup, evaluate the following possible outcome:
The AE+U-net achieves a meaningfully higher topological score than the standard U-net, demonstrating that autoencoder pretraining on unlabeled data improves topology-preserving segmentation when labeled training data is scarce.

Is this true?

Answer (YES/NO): NO